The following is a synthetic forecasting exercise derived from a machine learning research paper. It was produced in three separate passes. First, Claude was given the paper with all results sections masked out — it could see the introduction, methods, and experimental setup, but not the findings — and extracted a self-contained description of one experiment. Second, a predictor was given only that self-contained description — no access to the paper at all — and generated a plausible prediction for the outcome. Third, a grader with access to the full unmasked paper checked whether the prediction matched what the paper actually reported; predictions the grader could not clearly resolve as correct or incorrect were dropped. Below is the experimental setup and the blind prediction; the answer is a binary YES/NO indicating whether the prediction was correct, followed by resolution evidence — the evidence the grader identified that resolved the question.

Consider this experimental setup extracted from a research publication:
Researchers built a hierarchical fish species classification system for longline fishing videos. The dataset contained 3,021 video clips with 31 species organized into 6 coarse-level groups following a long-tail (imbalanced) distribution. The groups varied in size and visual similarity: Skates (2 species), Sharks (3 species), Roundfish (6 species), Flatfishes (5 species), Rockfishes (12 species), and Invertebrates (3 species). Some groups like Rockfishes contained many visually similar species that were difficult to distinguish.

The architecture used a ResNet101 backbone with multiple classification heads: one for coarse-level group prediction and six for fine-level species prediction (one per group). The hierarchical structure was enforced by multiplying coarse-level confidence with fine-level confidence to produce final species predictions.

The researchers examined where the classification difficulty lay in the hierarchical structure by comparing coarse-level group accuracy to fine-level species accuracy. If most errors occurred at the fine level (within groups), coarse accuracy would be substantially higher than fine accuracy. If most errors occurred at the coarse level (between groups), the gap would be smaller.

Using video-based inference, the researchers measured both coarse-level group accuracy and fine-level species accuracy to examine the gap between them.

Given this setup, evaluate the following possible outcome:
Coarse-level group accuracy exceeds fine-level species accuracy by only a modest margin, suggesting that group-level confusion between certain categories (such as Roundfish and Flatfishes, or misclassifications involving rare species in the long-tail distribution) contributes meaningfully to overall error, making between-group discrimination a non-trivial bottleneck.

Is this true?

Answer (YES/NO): NO